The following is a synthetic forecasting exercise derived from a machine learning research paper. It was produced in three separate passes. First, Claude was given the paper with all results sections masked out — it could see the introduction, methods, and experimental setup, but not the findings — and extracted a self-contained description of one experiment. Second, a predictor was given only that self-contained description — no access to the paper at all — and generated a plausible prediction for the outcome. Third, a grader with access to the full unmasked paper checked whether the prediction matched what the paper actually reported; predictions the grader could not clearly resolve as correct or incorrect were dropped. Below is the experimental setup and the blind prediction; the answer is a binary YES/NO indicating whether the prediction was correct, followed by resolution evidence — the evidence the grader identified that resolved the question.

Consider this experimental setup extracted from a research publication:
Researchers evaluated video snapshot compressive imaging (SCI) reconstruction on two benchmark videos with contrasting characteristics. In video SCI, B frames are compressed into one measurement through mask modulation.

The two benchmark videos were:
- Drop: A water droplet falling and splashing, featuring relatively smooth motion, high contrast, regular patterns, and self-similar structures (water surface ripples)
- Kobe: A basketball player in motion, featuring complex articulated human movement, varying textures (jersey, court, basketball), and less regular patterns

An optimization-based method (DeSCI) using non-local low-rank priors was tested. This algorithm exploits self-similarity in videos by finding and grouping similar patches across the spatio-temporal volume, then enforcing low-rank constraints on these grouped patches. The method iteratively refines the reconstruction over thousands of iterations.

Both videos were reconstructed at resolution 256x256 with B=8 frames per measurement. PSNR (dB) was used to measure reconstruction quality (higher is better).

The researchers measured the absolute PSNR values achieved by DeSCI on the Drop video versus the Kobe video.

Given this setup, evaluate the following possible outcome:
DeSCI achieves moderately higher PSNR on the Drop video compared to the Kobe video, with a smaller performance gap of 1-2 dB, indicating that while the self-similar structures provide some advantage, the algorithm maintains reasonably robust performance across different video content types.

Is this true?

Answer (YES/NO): NO